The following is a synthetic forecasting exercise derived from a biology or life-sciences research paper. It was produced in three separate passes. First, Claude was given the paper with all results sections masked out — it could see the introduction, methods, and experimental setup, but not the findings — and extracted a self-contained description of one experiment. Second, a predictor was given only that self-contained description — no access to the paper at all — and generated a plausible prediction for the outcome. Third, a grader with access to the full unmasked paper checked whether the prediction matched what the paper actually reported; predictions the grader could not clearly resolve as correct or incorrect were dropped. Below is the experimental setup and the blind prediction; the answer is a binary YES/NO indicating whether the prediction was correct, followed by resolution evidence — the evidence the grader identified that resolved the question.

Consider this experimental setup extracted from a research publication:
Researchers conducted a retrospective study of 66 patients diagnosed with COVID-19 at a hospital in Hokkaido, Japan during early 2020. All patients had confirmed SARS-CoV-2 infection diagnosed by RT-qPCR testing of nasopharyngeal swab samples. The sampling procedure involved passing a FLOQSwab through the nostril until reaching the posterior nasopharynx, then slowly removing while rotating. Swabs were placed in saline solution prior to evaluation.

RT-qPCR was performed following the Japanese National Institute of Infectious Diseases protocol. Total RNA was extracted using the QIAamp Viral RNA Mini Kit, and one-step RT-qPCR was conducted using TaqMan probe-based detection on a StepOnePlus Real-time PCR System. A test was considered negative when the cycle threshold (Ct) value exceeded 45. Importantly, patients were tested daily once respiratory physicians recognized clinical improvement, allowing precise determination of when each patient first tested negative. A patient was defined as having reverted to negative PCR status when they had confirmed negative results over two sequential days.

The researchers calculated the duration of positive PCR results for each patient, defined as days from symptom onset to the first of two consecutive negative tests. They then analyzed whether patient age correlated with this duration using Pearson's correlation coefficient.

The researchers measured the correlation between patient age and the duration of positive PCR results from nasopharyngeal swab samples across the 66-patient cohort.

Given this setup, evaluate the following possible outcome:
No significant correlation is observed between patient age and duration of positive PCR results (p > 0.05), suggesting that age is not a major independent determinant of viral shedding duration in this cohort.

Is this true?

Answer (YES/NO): NO